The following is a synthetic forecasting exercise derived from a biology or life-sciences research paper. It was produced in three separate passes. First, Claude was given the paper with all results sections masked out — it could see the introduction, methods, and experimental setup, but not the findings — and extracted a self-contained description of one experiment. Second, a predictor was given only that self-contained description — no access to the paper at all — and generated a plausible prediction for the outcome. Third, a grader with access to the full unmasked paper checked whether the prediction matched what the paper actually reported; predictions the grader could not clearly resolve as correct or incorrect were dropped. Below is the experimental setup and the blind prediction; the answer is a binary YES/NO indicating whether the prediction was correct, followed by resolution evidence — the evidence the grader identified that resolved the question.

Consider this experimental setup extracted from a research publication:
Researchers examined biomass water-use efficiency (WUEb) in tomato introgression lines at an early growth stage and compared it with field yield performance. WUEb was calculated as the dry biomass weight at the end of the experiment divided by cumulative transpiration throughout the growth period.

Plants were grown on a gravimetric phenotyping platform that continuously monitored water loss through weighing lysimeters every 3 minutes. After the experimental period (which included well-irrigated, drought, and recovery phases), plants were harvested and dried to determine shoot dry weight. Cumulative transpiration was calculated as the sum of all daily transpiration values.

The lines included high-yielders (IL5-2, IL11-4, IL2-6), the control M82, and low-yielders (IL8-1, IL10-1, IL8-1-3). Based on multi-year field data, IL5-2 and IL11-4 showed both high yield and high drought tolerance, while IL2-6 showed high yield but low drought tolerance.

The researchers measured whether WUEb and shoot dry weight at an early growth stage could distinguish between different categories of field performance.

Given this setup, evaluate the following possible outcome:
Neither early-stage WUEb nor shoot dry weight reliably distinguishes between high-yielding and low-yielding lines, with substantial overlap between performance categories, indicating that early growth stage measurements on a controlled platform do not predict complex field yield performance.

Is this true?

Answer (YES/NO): NO